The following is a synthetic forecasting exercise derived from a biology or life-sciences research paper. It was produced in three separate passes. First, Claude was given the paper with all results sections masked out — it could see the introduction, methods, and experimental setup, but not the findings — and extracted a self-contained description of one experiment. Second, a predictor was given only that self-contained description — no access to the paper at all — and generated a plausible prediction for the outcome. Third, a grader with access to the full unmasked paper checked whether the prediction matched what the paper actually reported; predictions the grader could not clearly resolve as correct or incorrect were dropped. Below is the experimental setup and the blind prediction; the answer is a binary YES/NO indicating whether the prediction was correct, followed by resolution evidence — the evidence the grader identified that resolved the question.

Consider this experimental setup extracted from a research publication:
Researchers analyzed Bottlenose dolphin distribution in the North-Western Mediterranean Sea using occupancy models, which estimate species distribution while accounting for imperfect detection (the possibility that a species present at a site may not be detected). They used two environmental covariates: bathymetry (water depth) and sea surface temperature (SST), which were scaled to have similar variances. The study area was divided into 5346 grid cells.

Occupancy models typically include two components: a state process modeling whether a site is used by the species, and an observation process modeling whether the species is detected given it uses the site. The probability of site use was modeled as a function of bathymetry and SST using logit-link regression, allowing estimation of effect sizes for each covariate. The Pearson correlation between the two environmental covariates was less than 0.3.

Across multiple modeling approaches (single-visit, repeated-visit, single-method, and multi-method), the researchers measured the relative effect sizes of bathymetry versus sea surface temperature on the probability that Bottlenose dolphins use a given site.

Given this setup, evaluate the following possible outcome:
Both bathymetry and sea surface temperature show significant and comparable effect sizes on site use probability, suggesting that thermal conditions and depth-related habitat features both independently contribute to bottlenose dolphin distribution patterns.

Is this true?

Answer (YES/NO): NO